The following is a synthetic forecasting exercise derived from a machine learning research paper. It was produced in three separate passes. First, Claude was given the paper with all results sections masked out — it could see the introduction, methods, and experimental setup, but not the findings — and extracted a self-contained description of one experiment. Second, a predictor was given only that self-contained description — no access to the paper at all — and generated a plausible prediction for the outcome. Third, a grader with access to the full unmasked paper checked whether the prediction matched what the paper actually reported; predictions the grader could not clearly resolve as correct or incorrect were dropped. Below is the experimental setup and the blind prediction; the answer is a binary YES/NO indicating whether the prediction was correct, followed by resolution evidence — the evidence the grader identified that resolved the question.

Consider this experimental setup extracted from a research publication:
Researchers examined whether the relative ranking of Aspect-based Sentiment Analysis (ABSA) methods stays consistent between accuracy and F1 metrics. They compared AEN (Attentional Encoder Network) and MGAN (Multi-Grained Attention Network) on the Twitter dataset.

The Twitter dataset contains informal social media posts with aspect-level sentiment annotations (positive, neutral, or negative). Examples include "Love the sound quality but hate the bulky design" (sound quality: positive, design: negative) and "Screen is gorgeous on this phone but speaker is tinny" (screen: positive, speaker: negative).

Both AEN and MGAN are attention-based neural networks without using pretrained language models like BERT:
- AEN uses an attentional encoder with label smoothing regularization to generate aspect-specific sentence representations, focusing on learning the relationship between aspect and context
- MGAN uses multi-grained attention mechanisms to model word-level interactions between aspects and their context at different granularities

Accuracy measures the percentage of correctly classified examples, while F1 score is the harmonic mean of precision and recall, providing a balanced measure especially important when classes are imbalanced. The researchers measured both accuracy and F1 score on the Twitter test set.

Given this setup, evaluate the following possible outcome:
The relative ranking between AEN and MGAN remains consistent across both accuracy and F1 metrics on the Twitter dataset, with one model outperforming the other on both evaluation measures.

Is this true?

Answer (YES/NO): NO